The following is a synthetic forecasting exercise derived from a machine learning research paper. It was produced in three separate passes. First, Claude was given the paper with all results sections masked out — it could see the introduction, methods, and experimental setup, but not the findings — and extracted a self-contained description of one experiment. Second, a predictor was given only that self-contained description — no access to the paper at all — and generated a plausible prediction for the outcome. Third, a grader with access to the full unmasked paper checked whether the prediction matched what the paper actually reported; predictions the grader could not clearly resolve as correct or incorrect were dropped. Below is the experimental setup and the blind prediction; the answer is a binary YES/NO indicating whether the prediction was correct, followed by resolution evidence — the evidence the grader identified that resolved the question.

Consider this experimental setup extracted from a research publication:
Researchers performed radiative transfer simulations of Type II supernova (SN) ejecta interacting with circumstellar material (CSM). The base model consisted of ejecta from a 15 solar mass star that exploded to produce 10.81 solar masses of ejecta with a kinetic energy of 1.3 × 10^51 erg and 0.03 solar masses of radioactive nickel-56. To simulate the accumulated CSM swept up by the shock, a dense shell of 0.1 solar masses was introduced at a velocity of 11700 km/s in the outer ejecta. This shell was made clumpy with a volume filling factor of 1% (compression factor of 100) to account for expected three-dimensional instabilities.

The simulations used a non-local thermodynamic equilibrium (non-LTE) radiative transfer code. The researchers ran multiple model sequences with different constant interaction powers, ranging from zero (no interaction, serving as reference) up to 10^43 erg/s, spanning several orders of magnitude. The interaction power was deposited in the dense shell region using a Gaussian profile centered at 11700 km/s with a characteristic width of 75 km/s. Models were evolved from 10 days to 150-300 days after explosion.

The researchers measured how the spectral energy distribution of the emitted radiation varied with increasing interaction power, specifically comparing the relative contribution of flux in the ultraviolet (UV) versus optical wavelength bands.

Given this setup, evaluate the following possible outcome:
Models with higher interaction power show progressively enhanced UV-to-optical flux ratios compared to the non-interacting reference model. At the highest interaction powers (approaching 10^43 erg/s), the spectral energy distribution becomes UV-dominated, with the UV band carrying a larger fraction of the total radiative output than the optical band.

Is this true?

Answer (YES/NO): YES